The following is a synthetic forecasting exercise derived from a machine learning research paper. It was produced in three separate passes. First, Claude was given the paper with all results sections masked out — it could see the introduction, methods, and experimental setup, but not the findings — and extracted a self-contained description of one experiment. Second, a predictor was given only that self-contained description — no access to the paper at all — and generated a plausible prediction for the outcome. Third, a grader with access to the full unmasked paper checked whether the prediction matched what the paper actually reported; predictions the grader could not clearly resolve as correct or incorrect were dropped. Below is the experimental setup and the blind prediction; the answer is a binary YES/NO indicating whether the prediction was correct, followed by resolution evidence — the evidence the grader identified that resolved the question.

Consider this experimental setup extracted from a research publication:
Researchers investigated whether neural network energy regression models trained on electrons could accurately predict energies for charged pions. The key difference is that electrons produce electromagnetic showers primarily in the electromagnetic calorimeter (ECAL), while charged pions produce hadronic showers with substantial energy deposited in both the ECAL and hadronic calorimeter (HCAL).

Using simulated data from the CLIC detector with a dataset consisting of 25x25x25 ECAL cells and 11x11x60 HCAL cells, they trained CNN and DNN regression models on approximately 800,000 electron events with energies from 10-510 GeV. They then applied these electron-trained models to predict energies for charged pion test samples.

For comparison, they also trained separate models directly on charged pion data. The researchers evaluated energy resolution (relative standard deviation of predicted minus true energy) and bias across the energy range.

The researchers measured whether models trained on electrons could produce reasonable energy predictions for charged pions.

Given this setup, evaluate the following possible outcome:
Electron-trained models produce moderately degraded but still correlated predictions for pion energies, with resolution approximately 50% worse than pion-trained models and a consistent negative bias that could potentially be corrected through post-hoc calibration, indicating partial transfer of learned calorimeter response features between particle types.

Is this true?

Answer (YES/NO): NO